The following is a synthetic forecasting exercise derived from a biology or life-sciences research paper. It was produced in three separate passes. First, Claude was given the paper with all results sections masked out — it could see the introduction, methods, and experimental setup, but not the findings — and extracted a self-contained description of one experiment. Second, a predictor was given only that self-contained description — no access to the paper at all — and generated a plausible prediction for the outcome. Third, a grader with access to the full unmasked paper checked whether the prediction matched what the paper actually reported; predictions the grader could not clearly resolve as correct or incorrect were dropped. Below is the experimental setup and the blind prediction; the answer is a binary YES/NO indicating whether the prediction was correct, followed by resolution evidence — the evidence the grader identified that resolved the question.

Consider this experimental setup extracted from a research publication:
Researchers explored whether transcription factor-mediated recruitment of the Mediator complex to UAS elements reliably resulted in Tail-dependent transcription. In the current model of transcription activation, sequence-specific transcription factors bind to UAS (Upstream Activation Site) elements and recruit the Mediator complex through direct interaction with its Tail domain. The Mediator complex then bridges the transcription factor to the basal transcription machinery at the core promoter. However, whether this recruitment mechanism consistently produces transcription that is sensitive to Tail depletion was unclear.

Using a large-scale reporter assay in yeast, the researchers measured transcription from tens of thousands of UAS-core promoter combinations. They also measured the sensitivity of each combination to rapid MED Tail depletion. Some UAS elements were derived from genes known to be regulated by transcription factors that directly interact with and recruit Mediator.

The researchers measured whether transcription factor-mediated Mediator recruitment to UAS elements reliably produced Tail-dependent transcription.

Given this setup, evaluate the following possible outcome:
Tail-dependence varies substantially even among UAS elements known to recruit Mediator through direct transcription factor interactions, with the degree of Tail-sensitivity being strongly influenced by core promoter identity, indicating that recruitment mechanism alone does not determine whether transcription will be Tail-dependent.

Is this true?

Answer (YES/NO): YES